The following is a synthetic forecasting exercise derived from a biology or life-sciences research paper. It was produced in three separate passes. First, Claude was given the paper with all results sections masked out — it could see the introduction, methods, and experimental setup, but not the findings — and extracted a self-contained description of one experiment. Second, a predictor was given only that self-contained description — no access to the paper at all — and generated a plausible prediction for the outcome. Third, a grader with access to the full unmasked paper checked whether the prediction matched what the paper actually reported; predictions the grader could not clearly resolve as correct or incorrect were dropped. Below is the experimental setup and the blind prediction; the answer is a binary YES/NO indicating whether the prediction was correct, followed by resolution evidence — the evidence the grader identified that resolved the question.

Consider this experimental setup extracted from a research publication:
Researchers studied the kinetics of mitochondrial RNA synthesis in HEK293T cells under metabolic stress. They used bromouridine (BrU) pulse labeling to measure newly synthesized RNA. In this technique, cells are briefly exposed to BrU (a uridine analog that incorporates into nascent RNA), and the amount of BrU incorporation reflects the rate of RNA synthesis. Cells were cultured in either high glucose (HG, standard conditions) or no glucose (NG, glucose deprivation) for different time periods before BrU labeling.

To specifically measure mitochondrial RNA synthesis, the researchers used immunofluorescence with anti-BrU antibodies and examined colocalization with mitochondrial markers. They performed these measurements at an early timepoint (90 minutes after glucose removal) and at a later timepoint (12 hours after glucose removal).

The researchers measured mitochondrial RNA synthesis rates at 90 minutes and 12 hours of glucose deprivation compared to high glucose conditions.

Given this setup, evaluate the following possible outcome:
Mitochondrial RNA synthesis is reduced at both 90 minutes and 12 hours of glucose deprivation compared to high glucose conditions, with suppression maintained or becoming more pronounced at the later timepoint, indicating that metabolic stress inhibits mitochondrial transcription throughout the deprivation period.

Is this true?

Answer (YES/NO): YES